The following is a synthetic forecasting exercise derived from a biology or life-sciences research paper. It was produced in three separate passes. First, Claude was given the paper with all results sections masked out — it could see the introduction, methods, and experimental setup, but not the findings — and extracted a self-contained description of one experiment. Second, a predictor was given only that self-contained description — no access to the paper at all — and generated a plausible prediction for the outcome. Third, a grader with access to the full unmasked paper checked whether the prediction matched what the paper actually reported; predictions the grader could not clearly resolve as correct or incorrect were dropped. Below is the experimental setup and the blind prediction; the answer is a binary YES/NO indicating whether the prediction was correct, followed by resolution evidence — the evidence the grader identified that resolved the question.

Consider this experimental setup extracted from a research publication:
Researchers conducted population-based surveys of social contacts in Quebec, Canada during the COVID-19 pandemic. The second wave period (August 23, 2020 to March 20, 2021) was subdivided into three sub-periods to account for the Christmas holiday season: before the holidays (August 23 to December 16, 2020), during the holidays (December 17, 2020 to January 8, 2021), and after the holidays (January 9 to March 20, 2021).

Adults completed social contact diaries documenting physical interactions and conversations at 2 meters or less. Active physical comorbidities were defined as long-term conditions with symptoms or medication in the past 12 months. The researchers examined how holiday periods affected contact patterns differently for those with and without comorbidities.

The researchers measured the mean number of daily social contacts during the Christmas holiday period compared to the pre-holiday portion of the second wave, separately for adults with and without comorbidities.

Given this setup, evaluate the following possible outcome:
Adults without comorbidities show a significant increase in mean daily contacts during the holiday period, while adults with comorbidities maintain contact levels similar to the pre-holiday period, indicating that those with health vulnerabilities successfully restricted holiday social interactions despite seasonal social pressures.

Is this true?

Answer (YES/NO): NO